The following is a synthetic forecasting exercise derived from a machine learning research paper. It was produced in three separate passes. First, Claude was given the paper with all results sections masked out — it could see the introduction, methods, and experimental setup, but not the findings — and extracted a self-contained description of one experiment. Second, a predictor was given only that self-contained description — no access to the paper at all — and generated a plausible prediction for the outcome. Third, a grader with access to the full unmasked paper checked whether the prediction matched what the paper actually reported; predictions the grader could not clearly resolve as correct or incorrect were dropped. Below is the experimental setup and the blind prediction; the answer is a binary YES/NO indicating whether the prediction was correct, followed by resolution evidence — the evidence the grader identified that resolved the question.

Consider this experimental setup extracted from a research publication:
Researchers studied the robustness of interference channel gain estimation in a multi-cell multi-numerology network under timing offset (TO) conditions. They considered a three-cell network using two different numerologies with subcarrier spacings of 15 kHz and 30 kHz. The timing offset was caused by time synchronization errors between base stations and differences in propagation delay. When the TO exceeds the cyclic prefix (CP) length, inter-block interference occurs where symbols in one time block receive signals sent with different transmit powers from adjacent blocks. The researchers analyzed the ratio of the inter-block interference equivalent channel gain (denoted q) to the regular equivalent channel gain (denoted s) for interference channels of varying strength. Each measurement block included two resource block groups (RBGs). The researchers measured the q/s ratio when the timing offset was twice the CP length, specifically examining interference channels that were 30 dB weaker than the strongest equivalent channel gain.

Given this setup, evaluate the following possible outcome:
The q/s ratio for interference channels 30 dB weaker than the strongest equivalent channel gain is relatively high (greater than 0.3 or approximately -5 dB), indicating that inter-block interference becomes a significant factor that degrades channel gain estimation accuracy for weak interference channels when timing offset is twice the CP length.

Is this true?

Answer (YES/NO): NO